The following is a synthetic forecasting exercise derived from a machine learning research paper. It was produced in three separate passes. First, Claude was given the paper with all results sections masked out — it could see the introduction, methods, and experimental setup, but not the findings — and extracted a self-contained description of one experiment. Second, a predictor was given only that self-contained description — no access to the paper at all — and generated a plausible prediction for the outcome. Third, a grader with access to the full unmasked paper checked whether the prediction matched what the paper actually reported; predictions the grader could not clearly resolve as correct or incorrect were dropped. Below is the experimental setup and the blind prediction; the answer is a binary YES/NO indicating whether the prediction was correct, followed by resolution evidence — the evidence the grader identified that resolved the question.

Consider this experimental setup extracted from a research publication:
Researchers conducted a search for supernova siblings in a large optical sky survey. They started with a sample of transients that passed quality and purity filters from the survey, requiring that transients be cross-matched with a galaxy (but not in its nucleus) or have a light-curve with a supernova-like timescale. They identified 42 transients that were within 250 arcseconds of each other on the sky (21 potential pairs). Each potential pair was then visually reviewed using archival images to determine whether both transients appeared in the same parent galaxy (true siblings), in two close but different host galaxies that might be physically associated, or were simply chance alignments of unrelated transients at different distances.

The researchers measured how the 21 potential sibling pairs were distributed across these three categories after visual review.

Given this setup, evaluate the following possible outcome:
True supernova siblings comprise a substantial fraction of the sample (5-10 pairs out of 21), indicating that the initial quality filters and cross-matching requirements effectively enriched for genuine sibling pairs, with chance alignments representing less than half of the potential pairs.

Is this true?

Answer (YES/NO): YES